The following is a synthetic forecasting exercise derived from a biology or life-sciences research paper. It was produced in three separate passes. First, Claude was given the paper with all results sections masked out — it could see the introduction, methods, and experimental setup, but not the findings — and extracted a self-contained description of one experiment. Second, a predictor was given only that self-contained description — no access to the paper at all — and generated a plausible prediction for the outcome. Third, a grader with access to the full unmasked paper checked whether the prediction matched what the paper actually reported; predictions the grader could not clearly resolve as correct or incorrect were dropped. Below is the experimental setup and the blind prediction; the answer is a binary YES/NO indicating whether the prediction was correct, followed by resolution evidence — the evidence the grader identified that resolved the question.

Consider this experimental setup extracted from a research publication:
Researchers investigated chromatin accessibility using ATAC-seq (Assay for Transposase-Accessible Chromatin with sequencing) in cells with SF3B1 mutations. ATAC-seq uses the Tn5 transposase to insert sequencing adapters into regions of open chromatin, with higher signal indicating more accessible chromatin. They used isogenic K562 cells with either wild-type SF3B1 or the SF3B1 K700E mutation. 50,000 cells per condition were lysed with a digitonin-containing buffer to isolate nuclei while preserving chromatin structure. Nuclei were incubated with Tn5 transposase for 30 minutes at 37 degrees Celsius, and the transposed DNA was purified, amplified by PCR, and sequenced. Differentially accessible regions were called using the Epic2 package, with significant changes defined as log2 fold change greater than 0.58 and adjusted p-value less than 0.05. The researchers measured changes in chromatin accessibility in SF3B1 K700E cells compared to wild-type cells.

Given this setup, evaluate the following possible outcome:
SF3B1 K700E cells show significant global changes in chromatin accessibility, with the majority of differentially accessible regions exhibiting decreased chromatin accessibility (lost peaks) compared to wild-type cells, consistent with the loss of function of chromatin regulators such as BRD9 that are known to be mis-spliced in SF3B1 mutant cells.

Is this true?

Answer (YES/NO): NO